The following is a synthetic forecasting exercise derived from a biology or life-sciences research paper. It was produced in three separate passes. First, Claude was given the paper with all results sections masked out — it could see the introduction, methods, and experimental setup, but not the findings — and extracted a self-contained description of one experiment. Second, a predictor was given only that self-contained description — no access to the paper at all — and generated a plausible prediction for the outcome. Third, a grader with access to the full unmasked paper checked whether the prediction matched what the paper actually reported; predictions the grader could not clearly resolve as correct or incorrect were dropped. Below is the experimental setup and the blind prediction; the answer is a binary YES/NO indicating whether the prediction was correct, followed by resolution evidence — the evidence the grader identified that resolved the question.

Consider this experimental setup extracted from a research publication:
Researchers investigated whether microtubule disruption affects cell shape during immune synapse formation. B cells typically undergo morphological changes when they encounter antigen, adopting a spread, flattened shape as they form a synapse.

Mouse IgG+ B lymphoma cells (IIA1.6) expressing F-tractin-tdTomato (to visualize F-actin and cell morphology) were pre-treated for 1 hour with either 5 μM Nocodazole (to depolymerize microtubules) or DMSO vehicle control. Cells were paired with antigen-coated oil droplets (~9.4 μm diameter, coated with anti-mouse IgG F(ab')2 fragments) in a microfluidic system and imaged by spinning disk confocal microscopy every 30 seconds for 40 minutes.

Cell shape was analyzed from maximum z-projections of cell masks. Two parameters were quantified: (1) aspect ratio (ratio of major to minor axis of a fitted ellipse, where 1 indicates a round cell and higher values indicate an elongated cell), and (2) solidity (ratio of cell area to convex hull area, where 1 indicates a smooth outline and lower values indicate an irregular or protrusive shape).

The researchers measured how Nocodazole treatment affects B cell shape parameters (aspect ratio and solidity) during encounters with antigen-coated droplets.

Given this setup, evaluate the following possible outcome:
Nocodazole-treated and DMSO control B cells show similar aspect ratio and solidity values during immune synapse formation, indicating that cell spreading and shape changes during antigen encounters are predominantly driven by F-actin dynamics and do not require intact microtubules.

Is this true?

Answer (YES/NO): NO